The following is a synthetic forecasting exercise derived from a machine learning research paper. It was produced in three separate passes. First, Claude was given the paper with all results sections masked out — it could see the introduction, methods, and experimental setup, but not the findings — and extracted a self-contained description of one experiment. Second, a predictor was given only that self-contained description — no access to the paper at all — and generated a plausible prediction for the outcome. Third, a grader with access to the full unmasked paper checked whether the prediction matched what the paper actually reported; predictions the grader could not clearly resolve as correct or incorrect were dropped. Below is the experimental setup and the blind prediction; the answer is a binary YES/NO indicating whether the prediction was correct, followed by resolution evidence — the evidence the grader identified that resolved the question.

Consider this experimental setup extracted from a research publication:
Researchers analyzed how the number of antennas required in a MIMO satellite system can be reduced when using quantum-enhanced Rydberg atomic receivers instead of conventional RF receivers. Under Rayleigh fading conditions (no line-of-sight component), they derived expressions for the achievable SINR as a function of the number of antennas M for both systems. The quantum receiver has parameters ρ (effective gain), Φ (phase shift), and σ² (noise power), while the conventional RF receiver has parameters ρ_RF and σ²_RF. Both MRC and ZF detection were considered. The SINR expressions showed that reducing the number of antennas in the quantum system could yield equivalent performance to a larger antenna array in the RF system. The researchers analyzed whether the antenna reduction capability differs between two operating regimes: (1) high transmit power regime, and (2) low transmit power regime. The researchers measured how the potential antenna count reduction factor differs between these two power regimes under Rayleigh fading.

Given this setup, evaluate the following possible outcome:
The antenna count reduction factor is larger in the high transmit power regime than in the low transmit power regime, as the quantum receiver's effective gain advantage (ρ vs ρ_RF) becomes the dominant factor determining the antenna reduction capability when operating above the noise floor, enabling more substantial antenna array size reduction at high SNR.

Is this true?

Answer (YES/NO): NO